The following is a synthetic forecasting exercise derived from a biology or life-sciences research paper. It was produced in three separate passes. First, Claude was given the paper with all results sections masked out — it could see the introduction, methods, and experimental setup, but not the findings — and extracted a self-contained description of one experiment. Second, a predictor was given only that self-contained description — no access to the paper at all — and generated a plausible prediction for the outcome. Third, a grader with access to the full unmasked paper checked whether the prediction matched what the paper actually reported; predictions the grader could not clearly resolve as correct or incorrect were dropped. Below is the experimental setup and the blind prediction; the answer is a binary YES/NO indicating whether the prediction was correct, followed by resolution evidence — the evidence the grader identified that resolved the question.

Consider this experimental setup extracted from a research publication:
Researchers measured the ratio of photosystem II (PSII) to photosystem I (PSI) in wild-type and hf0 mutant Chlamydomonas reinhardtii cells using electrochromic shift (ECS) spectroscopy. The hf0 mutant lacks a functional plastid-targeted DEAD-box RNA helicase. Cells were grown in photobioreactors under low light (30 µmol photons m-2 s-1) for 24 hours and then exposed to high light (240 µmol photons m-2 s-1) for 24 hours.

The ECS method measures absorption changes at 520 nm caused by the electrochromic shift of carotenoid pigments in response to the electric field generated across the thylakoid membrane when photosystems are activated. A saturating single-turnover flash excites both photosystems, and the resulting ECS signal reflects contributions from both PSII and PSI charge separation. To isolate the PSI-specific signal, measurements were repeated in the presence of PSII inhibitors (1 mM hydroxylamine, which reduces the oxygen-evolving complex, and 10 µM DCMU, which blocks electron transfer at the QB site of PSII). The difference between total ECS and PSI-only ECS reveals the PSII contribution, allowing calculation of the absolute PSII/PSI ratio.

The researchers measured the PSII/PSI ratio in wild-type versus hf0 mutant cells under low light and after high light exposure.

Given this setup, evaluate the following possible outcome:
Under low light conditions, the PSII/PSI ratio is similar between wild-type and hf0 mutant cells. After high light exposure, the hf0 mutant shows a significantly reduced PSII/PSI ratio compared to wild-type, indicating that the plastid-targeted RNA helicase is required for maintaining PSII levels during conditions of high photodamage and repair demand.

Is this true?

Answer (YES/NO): YES